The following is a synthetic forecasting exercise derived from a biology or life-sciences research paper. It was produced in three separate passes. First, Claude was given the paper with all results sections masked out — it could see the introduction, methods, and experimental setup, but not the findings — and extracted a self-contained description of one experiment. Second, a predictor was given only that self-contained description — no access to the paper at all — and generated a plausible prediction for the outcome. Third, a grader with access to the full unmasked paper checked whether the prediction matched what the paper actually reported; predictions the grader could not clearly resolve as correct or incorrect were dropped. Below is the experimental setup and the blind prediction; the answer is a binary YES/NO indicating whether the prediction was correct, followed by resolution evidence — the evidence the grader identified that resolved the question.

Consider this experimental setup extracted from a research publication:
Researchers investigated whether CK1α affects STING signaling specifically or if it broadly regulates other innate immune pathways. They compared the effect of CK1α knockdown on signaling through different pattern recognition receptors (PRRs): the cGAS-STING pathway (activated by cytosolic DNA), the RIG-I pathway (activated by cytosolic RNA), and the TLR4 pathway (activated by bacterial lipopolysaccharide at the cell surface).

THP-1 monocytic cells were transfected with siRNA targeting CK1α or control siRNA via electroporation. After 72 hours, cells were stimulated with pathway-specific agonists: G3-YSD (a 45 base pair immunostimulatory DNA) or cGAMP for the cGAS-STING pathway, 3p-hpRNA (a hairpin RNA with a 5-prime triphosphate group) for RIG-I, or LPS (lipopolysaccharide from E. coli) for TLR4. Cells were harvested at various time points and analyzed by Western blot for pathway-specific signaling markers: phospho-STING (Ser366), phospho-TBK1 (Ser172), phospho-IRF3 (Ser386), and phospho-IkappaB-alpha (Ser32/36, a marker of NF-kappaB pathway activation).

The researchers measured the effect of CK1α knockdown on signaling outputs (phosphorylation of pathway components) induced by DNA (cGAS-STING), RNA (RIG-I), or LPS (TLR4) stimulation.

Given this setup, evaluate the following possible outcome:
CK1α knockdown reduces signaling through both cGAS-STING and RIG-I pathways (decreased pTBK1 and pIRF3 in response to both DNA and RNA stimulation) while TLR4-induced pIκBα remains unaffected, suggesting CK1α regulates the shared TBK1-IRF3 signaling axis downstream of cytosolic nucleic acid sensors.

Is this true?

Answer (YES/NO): NO